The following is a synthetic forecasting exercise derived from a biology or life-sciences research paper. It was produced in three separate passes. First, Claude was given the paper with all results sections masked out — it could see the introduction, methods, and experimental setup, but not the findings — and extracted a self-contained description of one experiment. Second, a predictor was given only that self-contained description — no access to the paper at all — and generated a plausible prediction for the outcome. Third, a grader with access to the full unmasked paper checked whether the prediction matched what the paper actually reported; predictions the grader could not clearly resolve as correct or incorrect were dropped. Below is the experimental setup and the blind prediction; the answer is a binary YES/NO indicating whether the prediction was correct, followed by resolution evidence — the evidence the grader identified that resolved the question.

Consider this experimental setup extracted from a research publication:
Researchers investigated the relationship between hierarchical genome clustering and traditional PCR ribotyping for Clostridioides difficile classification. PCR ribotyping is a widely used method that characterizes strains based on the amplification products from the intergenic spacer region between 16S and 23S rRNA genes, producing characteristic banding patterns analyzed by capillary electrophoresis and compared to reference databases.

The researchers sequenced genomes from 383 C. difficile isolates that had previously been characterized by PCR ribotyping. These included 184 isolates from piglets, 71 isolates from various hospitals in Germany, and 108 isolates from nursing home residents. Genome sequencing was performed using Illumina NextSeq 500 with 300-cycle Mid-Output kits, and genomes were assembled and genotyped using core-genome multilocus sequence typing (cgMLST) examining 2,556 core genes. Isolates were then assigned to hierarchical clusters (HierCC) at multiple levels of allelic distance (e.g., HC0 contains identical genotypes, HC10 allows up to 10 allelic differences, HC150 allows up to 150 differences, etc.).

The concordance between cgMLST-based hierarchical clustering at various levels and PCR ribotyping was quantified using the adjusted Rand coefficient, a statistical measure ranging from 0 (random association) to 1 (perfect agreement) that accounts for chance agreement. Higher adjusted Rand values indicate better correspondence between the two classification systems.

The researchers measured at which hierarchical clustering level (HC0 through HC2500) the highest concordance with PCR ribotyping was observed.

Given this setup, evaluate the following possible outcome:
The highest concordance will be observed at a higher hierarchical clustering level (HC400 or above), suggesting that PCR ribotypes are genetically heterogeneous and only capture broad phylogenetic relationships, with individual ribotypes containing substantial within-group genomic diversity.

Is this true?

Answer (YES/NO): NO